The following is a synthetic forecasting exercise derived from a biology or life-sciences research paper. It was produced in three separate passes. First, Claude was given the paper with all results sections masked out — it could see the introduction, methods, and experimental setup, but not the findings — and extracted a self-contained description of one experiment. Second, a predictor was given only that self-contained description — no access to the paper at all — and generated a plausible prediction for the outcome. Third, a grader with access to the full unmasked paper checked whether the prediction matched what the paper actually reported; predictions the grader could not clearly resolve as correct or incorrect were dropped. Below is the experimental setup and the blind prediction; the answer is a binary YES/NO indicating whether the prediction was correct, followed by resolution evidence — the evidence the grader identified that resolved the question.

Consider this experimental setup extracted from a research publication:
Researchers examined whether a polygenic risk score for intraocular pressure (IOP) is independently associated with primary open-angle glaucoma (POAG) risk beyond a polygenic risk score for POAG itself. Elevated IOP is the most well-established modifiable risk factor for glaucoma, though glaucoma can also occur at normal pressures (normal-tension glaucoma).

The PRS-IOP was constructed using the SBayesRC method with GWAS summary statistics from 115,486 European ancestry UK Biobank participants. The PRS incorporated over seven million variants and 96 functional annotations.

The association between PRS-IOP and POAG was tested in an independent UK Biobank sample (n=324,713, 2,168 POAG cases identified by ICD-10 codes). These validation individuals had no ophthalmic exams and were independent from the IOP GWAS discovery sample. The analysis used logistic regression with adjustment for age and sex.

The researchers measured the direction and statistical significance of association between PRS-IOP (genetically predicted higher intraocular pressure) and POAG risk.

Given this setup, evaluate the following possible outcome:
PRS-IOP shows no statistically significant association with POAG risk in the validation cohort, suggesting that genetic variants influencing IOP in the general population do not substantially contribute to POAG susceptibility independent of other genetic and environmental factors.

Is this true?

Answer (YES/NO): NO